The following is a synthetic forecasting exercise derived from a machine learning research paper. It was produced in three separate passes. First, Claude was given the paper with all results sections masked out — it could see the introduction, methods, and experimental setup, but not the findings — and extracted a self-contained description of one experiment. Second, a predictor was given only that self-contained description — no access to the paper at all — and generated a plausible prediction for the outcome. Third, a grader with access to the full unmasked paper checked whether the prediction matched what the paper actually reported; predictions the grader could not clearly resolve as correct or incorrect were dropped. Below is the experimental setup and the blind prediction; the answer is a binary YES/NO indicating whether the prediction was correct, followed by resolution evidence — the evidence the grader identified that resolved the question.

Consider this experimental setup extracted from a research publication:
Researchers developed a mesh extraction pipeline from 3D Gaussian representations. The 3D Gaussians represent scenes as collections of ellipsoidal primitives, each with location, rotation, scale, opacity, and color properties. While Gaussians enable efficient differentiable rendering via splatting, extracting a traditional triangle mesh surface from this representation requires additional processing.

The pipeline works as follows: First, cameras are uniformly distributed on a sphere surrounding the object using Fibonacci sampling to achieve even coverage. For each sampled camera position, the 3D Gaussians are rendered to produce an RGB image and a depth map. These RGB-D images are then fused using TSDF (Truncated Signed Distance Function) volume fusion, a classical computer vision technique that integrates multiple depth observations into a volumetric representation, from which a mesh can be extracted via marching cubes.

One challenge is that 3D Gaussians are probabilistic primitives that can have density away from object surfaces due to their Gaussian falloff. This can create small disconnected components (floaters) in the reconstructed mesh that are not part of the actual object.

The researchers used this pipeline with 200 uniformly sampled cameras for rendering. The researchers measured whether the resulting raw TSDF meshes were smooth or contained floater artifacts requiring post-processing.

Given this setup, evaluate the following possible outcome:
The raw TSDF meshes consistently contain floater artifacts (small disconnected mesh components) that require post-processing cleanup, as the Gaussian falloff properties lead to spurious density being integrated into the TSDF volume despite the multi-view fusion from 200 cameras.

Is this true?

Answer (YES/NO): YES